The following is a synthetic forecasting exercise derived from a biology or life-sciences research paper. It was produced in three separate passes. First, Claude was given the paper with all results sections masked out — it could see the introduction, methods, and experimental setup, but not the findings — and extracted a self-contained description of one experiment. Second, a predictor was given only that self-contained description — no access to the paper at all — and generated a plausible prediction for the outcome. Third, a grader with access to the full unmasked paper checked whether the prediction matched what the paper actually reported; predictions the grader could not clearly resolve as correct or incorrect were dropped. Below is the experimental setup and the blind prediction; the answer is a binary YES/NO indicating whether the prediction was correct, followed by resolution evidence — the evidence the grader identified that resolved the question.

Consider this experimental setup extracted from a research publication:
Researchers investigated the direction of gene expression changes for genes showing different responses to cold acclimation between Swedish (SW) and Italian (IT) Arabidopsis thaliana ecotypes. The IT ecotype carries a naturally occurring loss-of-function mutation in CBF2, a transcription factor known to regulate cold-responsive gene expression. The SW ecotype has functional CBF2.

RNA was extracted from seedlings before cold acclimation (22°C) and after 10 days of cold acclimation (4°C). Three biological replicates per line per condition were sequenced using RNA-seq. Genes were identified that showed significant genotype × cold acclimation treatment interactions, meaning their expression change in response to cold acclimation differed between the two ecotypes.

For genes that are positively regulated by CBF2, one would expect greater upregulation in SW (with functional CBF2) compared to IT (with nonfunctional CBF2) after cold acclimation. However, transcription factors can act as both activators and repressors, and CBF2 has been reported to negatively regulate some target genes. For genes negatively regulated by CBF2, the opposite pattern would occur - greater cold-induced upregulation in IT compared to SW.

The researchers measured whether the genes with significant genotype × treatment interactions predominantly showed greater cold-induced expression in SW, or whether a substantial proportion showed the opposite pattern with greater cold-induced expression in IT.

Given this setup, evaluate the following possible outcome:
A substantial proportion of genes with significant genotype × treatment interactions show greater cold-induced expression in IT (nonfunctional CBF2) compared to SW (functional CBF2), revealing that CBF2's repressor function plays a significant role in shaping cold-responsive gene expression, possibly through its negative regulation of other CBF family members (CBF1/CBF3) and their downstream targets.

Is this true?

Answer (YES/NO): NO